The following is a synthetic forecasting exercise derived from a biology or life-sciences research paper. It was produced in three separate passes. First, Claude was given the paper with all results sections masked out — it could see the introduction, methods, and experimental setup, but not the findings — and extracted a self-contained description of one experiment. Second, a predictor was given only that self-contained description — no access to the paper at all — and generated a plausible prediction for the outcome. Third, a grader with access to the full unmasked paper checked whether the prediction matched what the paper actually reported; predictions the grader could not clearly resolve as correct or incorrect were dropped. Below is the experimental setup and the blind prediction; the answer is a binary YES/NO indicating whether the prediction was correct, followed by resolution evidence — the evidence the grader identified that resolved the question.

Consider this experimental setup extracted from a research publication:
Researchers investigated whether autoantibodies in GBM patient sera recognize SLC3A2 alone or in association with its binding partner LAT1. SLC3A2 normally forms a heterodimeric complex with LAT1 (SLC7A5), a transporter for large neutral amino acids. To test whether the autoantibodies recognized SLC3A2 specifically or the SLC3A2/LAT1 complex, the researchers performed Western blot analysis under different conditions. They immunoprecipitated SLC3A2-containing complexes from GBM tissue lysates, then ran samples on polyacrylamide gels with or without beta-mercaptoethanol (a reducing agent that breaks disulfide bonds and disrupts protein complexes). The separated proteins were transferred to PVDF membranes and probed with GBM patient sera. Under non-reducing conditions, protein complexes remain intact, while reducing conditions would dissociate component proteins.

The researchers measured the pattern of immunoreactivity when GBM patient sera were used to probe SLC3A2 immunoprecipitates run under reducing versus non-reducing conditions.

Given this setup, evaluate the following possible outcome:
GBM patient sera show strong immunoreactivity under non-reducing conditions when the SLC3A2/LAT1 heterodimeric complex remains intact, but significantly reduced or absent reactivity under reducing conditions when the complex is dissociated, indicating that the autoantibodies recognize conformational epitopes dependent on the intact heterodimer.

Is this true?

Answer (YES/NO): NO